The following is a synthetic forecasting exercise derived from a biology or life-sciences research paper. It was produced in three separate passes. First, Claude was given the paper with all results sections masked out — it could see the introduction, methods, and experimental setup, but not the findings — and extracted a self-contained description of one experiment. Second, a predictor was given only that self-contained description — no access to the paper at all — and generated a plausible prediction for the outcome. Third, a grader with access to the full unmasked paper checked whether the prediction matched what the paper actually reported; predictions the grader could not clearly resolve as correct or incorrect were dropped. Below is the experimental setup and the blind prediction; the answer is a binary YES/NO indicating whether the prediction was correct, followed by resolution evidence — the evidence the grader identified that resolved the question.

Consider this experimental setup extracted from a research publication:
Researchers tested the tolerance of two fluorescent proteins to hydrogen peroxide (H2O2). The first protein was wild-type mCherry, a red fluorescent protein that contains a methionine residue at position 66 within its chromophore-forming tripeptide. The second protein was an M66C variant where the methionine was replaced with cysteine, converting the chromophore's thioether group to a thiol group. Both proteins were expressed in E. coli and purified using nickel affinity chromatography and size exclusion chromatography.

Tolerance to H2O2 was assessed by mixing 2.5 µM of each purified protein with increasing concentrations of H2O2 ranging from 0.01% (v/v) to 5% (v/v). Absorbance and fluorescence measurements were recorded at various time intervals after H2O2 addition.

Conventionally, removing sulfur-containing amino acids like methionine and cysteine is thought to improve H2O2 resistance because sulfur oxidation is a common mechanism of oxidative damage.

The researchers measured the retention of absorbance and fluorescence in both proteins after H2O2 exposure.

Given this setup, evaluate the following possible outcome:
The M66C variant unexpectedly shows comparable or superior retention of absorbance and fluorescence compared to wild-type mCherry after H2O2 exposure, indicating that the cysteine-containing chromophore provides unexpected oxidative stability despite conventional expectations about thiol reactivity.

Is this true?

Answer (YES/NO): YES